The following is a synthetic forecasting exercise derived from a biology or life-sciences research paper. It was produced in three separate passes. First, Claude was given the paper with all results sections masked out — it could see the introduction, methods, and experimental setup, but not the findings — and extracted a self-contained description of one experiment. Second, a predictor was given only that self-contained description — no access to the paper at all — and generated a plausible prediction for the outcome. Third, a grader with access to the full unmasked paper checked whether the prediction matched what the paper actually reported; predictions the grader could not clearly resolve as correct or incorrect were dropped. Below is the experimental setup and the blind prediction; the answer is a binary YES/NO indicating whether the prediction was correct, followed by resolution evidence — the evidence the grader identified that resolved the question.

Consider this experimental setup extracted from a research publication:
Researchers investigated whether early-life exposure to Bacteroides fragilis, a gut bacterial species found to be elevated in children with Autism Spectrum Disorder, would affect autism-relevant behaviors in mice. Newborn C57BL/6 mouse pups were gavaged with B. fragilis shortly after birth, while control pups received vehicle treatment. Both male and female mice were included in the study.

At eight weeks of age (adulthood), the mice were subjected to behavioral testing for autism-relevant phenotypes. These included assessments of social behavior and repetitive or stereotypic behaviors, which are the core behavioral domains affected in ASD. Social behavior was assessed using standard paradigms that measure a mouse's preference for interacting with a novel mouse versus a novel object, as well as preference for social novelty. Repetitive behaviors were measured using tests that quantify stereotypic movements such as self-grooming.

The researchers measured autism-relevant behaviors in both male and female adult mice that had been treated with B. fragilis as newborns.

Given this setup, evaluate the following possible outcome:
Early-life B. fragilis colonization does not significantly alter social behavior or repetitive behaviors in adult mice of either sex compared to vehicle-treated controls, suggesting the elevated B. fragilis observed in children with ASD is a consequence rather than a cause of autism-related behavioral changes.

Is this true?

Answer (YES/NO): NO